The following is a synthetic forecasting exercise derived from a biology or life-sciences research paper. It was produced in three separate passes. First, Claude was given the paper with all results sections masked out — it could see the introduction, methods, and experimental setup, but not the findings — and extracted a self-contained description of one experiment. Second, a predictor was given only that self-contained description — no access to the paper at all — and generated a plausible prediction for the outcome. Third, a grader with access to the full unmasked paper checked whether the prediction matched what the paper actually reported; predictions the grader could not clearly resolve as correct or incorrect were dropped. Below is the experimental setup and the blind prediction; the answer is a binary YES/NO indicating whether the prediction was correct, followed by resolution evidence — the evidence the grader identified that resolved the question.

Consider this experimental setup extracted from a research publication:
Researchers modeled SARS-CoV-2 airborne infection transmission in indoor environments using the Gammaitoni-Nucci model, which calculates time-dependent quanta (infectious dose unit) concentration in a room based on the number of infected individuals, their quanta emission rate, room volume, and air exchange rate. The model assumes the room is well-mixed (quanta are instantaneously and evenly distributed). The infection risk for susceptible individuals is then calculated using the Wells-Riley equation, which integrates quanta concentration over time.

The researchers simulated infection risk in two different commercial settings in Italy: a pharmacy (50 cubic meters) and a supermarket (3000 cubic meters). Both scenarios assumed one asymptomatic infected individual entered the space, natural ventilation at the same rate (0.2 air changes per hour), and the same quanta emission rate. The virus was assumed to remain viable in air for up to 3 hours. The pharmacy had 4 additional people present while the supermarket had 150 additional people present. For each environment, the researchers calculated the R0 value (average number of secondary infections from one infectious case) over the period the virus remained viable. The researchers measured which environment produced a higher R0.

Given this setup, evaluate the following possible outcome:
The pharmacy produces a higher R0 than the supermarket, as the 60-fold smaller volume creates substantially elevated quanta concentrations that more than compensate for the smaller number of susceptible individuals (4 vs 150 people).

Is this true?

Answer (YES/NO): YES